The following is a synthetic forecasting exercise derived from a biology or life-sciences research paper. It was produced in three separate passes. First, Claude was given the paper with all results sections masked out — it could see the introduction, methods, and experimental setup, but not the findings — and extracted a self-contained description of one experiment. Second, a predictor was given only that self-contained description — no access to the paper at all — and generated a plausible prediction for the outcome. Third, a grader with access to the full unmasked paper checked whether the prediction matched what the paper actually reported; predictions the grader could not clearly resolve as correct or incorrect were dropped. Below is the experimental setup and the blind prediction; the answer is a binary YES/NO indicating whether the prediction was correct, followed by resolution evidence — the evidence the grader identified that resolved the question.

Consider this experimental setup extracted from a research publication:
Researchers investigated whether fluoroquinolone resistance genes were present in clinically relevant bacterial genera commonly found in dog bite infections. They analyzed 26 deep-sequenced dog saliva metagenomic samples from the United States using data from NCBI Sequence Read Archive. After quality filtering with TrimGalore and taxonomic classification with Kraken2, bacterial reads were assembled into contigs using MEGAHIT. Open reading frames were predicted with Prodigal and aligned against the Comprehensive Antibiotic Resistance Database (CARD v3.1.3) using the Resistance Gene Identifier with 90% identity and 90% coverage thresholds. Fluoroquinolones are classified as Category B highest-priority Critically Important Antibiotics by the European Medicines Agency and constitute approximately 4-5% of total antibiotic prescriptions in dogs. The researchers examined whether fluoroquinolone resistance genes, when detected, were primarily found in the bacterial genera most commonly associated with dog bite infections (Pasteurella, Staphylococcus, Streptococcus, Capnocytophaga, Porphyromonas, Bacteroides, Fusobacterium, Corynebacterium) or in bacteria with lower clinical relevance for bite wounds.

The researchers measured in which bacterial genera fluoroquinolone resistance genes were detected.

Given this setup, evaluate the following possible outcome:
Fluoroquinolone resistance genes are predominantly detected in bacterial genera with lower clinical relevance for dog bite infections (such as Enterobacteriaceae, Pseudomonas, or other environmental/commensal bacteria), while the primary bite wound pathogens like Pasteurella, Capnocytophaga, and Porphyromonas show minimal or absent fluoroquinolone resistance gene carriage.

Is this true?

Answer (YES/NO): YES